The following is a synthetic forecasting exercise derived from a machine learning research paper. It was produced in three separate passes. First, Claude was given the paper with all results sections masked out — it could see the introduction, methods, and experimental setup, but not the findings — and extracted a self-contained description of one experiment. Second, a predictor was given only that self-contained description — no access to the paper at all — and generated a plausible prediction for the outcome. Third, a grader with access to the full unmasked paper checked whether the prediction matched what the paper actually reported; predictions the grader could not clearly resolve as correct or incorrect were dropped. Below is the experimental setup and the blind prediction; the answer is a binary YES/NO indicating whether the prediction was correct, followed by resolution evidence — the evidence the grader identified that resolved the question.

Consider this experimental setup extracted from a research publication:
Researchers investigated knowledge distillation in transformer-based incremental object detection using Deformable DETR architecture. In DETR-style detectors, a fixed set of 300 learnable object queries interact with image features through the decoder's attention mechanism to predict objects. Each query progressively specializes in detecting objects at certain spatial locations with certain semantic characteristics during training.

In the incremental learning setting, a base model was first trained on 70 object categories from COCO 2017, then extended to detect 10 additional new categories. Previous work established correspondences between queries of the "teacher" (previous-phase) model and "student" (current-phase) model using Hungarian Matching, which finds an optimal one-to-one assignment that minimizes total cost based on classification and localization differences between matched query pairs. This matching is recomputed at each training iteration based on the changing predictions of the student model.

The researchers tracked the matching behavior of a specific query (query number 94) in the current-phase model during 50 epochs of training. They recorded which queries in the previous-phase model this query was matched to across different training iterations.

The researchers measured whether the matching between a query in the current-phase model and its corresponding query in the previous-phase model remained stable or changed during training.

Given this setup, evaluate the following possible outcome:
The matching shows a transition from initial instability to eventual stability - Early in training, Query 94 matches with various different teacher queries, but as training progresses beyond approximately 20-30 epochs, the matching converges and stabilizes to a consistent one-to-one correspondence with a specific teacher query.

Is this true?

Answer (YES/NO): NO